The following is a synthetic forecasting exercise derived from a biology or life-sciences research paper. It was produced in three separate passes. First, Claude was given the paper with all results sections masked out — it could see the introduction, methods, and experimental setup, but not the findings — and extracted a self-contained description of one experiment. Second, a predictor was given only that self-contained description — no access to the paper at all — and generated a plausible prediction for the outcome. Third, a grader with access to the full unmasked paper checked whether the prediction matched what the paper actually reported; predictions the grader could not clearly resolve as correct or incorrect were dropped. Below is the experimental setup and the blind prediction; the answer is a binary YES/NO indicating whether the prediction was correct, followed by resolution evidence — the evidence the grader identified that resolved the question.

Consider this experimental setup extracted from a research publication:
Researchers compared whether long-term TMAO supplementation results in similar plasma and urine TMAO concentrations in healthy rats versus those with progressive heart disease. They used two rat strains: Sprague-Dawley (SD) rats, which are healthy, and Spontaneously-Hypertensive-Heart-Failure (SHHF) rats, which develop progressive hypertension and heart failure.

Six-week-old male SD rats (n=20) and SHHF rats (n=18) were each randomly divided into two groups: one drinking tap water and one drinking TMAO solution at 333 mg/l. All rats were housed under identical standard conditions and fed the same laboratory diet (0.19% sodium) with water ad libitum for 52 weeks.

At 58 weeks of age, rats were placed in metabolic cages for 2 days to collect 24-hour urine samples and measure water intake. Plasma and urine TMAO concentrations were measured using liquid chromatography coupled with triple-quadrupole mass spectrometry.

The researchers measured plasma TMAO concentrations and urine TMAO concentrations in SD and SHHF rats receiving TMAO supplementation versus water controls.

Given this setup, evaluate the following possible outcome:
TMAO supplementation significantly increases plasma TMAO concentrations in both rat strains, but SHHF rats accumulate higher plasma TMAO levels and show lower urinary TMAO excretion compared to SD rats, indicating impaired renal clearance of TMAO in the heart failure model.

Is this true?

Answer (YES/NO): NO